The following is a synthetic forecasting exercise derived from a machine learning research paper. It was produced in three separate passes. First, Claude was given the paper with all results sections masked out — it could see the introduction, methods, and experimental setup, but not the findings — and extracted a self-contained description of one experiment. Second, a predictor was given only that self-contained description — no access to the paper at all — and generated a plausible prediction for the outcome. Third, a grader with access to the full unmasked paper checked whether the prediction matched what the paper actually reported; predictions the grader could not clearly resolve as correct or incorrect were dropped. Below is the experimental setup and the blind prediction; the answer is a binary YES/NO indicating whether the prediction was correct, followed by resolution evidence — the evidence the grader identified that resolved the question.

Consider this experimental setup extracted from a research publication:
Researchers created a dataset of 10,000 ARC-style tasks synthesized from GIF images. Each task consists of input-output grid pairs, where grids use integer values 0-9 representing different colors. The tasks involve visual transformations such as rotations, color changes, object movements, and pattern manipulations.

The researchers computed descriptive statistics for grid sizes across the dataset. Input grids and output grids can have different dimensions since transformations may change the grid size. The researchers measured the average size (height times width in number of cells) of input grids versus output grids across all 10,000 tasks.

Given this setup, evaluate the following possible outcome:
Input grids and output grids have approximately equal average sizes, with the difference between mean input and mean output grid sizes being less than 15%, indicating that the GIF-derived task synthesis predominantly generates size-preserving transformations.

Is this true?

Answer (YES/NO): NO